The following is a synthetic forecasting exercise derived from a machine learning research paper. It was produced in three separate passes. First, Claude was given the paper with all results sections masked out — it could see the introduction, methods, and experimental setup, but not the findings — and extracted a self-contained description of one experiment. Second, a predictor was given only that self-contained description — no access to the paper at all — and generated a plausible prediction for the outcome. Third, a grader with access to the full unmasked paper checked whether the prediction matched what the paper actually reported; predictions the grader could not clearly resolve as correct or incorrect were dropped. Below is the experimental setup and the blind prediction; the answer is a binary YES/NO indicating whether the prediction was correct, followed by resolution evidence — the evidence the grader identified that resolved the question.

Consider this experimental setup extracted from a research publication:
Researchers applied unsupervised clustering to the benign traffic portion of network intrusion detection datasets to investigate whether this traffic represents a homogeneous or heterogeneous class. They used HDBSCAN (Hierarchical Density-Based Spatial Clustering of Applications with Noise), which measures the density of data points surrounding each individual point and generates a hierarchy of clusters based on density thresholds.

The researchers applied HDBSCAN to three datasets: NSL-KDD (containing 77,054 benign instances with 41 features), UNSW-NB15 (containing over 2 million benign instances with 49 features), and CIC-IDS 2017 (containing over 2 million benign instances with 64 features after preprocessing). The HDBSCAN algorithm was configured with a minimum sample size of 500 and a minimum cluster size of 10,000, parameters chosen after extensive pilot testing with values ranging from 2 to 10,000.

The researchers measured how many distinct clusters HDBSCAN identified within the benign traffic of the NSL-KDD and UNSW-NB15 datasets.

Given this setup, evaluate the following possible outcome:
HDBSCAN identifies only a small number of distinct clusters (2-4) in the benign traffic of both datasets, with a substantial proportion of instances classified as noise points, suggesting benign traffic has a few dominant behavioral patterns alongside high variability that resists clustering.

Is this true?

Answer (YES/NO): NO